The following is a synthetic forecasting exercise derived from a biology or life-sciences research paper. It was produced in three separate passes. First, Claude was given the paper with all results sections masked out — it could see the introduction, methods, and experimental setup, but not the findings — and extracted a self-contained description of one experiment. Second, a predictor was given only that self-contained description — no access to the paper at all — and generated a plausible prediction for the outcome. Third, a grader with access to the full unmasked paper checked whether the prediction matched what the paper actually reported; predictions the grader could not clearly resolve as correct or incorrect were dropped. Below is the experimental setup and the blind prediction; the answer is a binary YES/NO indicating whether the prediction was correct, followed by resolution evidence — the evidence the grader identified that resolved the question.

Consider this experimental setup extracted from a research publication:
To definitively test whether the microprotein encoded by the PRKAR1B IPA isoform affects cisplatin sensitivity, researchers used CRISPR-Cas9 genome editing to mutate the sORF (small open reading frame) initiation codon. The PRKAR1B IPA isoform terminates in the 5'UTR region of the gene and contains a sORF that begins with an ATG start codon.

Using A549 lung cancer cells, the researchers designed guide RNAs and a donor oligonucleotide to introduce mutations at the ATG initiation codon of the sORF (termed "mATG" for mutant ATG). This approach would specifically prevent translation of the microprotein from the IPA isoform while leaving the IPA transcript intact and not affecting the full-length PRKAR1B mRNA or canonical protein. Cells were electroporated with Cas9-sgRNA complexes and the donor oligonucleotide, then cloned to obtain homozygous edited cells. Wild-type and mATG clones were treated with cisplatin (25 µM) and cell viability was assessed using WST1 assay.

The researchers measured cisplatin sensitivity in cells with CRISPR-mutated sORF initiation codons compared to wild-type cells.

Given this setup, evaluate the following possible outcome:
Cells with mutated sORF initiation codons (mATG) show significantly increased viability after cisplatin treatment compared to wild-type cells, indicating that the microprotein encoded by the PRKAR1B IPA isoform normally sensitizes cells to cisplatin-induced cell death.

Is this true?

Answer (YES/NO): YES